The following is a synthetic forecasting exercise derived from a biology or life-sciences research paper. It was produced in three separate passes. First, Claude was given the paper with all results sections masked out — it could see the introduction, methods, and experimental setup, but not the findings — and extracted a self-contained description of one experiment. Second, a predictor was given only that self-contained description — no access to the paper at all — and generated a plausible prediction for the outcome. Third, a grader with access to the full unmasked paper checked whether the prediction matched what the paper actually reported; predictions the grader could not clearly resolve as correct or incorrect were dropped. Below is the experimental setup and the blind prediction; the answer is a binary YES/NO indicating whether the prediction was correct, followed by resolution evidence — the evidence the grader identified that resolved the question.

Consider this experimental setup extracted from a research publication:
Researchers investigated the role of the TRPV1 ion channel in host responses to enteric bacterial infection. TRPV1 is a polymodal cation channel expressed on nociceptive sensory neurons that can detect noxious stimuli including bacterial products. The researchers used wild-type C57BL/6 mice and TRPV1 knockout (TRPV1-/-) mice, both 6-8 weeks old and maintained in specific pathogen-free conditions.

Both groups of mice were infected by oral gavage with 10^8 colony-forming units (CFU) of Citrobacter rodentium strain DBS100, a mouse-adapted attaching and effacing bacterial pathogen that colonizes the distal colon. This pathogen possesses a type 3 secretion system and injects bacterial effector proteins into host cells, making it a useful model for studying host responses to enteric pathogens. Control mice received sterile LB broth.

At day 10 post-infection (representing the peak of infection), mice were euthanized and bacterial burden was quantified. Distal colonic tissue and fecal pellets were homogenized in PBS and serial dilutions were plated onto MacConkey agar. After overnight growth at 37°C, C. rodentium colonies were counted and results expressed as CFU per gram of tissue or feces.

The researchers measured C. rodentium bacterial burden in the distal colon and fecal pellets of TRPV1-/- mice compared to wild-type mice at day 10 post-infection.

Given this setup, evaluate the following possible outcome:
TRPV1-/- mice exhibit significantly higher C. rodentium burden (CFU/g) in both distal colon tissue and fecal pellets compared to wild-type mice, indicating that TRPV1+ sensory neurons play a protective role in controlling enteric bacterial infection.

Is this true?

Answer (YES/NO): YES